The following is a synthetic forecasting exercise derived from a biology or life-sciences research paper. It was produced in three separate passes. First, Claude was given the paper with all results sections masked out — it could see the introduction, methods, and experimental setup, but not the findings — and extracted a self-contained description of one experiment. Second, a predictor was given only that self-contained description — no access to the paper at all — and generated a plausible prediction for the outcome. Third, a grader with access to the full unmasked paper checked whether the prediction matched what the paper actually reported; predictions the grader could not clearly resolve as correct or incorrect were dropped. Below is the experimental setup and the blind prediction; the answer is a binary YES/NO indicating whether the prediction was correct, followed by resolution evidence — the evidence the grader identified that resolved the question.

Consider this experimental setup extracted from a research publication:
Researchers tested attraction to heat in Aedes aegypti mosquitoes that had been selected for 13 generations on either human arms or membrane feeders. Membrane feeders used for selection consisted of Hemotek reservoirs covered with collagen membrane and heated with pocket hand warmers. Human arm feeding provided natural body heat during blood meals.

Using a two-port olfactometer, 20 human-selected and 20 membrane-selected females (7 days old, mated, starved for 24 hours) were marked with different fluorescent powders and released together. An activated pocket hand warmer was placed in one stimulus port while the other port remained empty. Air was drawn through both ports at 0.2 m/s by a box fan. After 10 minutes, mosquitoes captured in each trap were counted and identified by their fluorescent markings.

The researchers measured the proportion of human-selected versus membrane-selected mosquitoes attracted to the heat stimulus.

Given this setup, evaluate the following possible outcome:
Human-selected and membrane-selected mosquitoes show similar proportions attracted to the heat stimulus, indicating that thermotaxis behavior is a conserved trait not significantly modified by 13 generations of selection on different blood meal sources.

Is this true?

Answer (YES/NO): NO